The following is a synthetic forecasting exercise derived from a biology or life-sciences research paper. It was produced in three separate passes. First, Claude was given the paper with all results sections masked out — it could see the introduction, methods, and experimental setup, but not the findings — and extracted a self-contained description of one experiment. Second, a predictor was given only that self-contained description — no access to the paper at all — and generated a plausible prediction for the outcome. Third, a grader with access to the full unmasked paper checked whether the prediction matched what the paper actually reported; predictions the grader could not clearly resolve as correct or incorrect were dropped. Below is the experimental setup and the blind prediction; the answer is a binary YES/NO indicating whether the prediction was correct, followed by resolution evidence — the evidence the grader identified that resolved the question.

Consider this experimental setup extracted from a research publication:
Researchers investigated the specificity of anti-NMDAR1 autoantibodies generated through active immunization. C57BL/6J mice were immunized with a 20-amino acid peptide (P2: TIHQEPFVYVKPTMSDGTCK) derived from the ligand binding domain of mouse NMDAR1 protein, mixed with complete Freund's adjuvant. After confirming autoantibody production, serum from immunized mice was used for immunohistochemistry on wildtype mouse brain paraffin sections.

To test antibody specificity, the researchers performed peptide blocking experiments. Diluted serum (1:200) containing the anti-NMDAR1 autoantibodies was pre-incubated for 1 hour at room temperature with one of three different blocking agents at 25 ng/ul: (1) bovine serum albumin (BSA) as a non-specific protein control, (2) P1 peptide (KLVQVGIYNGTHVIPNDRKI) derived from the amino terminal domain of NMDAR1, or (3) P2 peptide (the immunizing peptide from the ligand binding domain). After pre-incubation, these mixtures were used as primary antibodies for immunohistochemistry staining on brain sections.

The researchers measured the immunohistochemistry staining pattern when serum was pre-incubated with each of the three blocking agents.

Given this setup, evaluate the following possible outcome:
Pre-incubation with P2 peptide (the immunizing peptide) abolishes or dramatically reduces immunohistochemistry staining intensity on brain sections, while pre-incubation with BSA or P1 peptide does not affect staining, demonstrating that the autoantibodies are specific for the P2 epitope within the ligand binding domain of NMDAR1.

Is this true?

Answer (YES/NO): YES